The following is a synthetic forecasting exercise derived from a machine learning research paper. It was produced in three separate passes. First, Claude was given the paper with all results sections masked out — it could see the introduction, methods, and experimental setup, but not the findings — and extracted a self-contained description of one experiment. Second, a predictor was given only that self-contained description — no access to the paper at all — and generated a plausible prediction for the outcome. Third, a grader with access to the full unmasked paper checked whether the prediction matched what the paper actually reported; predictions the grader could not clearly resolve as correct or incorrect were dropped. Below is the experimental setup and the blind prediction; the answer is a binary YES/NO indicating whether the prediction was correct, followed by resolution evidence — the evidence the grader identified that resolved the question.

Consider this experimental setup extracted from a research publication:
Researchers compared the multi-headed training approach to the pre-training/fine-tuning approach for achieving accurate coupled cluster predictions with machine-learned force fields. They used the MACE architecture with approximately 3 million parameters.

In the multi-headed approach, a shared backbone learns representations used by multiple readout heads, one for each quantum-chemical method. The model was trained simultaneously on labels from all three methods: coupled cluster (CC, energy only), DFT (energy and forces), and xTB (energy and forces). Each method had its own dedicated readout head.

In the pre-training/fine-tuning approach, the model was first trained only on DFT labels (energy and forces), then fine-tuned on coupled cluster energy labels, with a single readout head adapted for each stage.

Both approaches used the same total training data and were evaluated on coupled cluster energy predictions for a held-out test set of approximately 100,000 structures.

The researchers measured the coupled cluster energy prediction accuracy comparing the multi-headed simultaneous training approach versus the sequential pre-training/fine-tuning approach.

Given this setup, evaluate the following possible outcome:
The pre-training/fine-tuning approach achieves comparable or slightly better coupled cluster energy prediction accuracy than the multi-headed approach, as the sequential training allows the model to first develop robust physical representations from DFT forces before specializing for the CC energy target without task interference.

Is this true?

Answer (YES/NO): YES